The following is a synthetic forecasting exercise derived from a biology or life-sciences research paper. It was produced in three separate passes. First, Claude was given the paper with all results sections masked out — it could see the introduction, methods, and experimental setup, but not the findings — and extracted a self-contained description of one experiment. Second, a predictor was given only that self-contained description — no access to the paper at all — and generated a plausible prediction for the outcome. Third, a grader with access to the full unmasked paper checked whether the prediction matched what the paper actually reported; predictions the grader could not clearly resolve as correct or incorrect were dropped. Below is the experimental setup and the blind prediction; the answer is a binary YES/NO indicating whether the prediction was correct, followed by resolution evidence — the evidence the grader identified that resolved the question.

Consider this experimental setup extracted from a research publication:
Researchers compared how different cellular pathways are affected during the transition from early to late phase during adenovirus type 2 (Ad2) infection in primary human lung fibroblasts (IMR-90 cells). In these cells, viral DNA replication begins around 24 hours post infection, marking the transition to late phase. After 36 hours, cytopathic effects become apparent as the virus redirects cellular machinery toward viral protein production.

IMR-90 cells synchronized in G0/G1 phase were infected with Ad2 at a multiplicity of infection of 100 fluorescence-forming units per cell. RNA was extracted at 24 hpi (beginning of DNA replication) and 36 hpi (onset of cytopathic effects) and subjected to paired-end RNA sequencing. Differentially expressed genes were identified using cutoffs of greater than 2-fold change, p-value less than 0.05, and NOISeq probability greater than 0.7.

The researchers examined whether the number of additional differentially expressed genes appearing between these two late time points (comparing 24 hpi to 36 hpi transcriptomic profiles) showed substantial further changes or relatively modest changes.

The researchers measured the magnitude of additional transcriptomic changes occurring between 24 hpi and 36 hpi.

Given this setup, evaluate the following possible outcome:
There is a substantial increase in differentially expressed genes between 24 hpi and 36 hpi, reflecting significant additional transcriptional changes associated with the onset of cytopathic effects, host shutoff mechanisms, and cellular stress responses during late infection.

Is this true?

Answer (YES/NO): NO